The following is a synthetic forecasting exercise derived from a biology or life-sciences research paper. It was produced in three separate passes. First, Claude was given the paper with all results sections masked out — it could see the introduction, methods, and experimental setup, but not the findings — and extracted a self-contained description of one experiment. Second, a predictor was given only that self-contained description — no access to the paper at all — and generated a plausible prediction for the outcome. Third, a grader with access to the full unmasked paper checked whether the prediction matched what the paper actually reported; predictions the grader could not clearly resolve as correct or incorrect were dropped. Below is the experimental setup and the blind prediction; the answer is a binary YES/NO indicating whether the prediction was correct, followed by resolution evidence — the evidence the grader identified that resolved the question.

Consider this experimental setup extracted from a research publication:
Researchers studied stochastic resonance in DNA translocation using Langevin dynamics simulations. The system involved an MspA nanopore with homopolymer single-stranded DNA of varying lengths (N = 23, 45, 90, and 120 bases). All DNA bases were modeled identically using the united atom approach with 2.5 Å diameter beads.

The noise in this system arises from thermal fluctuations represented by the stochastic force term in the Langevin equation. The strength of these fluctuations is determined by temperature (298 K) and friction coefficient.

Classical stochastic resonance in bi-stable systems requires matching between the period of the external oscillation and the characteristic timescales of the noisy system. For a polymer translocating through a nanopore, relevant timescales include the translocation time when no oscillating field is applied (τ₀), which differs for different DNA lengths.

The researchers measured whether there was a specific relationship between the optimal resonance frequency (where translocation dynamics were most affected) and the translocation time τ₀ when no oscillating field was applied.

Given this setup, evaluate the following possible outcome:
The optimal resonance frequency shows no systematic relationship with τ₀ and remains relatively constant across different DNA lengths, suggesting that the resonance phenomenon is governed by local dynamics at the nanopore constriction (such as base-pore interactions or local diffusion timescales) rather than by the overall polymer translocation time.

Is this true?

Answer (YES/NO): NO